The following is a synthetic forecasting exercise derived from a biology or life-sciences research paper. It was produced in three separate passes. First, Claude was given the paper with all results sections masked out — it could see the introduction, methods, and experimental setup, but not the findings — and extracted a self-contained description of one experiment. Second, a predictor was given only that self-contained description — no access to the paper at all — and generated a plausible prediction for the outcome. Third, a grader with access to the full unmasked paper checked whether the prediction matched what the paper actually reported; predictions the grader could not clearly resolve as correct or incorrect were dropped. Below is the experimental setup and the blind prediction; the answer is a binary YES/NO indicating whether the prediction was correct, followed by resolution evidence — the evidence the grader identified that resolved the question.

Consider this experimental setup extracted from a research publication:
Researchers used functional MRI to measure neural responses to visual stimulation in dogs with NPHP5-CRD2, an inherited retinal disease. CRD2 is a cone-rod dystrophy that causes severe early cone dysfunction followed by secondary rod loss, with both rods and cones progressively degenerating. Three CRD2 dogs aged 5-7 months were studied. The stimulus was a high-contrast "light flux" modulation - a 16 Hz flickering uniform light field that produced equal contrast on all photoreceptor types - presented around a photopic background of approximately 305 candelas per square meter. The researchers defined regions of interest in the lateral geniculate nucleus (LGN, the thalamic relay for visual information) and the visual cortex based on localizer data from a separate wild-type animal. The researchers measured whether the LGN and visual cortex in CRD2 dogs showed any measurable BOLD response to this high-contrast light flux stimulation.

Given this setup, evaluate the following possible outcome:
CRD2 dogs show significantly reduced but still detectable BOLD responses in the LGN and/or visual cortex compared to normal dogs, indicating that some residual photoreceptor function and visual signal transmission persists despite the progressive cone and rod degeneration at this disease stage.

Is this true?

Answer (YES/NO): NO